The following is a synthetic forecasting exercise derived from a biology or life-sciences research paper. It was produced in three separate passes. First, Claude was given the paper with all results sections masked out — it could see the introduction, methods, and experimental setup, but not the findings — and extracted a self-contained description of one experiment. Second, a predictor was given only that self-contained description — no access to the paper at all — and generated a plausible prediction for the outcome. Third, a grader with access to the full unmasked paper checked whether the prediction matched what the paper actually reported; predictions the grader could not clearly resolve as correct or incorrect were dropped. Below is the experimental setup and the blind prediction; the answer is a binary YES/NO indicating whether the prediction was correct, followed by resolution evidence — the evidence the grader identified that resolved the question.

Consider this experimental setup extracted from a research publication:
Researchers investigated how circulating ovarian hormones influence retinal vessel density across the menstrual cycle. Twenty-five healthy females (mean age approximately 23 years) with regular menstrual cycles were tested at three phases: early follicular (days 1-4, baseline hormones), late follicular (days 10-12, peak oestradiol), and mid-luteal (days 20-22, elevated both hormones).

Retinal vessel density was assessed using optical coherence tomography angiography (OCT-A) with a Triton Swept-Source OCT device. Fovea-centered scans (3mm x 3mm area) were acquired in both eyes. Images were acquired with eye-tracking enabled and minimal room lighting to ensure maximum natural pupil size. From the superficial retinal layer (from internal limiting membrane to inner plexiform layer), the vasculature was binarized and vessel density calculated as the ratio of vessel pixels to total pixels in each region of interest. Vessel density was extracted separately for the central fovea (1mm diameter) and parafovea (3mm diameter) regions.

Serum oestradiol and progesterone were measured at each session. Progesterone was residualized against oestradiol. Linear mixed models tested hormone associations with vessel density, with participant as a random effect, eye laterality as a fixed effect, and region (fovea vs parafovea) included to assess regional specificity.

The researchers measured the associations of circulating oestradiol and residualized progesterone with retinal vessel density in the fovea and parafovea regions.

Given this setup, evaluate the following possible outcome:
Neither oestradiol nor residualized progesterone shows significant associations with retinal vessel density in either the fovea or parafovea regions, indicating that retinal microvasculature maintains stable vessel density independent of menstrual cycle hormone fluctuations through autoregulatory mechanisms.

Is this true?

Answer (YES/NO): YES